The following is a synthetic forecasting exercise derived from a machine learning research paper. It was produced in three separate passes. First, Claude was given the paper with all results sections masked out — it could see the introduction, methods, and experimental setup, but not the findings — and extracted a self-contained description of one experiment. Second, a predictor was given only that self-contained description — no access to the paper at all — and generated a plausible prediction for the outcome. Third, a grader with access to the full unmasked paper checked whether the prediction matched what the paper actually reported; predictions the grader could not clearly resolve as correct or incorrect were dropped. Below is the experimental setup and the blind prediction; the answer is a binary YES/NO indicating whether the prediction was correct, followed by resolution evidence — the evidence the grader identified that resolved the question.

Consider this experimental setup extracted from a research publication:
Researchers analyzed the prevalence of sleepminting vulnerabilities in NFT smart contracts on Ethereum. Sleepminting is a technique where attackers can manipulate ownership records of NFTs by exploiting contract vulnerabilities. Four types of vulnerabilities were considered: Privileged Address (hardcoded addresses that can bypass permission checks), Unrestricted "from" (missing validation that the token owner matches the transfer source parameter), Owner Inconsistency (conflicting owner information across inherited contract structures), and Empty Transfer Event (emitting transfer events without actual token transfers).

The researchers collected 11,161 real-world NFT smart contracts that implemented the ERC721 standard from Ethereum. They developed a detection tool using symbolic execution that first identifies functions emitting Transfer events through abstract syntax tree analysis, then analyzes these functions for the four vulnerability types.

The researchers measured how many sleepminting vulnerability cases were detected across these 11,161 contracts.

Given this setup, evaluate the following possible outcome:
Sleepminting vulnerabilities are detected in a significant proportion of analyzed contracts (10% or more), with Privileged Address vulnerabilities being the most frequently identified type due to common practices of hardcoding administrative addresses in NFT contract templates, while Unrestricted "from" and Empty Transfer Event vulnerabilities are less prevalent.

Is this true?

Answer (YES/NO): NO